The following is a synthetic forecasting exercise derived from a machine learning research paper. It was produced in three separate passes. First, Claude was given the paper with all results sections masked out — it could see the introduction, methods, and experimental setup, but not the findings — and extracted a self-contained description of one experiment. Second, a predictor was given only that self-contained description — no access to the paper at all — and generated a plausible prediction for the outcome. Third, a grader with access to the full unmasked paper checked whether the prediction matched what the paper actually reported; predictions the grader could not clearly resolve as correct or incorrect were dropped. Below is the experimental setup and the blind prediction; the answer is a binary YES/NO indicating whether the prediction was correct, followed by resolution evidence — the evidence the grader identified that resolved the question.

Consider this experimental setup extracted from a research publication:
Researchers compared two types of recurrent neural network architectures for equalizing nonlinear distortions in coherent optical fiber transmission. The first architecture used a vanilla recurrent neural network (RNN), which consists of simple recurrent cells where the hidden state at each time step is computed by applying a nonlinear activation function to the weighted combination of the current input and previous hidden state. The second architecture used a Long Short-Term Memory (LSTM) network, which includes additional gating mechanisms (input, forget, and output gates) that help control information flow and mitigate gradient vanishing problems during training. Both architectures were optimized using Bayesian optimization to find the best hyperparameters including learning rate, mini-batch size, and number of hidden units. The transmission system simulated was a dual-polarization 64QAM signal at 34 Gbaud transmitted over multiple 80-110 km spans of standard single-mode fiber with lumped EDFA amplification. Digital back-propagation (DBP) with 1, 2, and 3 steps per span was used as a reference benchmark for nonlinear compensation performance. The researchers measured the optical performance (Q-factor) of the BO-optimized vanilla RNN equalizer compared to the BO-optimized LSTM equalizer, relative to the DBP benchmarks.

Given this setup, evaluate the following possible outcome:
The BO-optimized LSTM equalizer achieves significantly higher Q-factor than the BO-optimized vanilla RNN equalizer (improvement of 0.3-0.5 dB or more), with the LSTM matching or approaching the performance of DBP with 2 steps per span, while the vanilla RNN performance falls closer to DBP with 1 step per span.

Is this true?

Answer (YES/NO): NO